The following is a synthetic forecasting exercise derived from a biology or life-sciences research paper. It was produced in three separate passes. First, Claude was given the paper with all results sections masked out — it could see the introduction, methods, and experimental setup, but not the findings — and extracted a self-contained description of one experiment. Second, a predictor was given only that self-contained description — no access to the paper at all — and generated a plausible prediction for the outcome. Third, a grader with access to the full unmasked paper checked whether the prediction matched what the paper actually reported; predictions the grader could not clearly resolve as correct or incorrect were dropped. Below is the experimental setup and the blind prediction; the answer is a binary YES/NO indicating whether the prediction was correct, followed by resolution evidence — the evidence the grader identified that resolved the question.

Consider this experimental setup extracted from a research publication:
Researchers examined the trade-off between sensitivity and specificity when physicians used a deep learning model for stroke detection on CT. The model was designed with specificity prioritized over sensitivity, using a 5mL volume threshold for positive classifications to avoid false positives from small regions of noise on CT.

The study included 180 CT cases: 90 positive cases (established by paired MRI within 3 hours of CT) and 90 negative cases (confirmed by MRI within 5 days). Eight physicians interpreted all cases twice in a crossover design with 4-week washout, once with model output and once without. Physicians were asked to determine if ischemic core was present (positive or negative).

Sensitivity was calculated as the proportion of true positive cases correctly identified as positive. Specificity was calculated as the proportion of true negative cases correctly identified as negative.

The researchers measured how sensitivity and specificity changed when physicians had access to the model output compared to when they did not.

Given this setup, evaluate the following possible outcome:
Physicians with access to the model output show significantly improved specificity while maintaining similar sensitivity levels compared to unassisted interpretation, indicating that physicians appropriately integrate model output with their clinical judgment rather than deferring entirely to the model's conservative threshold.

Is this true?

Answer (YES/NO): NO